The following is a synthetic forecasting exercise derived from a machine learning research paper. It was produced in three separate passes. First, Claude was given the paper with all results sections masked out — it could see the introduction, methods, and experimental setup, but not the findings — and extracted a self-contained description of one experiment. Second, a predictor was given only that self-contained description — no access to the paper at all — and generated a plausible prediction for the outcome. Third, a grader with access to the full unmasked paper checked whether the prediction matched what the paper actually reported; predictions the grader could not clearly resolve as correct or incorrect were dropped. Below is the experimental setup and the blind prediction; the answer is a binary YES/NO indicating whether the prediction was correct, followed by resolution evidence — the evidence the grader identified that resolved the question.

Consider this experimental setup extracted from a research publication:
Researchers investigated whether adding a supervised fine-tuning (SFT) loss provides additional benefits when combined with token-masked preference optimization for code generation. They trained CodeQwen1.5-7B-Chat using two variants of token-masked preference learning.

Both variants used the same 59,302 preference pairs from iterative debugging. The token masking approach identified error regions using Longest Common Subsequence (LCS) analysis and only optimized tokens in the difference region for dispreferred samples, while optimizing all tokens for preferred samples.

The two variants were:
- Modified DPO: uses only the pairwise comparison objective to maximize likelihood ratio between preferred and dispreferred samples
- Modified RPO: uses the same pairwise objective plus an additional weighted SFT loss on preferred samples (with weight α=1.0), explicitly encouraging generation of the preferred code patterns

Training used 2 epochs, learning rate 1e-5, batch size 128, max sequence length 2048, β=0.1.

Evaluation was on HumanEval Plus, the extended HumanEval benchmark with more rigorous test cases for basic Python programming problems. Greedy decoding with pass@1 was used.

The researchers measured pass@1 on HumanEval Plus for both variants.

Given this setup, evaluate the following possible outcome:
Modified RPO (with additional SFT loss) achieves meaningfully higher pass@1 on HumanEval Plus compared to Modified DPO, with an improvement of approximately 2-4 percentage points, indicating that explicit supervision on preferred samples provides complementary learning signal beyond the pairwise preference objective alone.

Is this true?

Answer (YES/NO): NO